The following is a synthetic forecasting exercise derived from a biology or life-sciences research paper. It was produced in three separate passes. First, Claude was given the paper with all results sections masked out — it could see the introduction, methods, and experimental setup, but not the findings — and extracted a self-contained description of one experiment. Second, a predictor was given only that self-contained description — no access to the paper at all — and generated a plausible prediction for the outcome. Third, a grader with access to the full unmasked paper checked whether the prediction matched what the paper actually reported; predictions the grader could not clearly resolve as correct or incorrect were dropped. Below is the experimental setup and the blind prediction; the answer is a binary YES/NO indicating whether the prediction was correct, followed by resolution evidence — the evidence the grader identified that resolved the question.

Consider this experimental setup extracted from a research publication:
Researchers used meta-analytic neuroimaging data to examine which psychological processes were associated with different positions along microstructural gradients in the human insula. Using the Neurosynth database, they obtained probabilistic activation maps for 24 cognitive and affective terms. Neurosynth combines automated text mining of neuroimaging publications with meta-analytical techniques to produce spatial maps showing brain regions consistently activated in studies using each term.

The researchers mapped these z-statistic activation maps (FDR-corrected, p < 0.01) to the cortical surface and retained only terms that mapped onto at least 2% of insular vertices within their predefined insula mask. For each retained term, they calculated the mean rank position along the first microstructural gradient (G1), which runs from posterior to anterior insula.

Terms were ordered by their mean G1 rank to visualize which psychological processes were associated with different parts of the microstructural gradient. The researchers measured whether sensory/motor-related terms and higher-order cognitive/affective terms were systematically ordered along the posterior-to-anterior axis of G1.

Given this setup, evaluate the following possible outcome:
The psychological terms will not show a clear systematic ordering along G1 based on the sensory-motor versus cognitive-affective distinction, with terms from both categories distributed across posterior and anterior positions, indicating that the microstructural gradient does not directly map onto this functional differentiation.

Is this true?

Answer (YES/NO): NO